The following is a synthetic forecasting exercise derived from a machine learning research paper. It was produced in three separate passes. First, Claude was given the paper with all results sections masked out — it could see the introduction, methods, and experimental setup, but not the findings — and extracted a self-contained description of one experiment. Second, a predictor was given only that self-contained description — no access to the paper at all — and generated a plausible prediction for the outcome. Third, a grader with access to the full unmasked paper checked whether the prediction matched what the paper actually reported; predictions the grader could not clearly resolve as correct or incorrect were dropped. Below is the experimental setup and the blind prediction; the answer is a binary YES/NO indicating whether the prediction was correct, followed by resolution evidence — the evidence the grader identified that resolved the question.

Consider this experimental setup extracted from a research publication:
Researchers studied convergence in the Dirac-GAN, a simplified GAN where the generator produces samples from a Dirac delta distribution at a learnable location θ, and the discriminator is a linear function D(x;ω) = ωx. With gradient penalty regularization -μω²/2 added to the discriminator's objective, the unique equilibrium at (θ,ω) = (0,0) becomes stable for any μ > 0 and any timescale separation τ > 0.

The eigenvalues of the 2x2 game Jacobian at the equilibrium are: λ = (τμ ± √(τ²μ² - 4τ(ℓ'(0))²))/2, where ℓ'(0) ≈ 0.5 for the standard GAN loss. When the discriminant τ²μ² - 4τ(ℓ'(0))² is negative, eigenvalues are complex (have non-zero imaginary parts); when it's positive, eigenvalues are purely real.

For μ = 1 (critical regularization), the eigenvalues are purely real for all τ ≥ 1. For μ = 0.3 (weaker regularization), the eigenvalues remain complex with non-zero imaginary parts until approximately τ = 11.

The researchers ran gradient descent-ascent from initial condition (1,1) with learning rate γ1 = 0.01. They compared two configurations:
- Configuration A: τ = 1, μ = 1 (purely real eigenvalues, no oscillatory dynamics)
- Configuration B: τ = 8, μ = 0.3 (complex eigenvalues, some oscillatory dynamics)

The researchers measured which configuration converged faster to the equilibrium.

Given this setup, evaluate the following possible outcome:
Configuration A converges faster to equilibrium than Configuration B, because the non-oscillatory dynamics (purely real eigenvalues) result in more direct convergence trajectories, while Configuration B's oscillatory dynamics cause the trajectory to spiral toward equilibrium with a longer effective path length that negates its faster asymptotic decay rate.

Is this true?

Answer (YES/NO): NO